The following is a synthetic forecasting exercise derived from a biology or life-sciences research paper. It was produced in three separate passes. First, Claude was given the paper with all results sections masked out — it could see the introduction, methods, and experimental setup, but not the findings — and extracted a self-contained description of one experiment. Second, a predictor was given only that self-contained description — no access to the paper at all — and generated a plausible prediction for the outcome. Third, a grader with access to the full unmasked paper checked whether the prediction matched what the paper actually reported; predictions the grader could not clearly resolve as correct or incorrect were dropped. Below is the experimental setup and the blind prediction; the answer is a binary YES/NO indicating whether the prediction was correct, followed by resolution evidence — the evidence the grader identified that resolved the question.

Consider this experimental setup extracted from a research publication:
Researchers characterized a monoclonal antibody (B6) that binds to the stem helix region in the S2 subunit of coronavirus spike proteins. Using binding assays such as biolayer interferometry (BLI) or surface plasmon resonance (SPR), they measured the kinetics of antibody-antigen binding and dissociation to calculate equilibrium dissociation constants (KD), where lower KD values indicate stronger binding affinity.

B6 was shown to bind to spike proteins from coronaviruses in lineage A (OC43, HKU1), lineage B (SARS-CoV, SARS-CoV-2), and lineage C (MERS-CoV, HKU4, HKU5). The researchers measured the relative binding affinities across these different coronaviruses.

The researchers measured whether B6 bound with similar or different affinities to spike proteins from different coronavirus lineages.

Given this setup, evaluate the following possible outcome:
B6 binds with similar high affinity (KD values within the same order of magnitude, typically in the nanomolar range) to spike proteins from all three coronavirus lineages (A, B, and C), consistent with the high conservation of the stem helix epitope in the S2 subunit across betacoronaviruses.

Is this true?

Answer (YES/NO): NO